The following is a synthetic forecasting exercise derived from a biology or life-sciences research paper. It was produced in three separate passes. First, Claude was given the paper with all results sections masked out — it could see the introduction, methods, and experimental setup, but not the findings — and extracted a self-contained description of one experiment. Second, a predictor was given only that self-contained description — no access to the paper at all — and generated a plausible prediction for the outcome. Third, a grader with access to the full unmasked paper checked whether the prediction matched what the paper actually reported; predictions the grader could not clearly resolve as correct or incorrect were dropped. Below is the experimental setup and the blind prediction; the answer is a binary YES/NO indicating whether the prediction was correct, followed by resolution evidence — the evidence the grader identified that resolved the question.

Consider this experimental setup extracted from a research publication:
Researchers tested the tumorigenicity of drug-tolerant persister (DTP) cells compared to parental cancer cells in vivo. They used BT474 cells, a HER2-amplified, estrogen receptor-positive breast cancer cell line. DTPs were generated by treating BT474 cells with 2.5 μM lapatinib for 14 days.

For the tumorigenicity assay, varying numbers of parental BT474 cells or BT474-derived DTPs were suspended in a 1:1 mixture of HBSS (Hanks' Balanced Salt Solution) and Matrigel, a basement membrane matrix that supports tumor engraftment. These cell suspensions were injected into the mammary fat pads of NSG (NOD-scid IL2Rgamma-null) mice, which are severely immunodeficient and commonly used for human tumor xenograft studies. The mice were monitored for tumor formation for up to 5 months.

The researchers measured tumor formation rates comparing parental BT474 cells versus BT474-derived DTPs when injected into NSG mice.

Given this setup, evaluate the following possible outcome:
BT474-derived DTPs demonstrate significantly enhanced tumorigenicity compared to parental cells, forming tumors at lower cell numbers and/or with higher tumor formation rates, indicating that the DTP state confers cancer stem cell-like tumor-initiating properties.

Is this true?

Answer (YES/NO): NO